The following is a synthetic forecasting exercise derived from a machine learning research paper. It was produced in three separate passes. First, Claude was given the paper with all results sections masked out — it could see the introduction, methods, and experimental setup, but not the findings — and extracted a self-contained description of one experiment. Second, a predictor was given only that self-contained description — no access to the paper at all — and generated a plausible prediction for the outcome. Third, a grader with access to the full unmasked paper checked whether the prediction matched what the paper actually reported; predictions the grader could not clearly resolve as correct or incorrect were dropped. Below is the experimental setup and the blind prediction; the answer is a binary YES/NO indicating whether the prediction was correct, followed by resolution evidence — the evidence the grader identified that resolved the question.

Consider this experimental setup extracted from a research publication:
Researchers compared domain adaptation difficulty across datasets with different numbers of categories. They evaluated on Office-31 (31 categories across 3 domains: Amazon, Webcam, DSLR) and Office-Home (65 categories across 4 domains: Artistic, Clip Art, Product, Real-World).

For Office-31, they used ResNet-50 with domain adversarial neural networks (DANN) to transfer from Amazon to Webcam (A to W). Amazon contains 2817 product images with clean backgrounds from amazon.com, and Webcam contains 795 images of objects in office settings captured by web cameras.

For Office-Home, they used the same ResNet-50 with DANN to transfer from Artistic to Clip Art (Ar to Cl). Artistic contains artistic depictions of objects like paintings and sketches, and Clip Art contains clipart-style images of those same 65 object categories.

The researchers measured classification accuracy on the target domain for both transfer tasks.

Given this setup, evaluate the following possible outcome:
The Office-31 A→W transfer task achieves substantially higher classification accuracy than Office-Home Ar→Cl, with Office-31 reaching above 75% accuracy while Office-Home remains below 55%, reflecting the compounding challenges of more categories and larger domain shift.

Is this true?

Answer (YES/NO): YES